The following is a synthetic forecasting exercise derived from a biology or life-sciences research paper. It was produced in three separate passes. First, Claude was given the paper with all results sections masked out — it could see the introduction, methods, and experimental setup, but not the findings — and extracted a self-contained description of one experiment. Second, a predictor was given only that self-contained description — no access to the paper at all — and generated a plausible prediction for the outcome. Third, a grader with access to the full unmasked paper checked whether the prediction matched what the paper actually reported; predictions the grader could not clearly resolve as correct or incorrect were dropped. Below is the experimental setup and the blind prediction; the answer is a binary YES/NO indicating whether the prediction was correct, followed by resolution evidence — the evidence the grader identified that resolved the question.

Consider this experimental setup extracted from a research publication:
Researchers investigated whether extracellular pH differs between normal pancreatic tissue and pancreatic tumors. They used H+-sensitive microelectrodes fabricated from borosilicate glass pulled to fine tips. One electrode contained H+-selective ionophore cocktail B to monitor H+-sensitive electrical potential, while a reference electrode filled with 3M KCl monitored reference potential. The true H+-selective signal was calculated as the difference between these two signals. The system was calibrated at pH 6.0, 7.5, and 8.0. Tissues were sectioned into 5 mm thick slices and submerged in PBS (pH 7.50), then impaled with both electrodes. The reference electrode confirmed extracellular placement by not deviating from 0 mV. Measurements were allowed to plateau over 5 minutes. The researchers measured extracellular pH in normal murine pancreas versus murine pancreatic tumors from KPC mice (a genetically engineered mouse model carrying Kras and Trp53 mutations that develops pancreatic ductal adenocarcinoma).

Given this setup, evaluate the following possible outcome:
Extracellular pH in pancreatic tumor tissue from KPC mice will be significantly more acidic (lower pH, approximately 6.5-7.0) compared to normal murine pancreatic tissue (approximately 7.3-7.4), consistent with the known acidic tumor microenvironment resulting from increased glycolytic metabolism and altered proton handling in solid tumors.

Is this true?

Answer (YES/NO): NO